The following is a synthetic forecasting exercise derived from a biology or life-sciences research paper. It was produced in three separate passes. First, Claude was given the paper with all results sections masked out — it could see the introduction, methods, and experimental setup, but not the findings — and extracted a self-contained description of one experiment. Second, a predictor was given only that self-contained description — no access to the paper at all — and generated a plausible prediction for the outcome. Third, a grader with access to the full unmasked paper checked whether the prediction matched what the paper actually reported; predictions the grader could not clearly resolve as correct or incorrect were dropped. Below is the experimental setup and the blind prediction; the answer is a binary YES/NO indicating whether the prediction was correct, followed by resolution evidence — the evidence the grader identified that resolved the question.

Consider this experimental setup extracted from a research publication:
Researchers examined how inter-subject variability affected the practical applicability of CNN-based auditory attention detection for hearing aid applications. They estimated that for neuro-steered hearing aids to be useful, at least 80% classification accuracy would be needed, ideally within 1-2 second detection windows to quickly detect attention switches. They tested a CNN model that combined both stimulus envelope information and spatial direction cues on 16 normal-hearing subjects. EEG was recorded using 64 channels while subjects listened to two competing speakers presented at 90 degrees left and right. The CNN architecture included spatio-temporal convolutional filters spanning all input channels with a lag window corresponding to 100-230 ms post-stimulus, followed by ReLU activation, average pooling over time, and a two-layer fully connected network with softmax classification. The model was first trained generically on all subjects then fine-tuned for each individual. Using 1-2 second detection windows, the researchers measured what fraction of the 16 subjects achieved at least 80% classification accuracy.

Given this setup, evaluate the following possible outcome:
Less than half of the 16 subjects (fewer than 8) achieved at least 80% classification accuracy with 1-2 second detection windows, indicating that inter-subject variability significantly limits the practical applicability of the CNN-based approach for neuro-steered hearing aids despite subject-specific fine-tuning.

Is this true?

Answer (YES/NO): NO